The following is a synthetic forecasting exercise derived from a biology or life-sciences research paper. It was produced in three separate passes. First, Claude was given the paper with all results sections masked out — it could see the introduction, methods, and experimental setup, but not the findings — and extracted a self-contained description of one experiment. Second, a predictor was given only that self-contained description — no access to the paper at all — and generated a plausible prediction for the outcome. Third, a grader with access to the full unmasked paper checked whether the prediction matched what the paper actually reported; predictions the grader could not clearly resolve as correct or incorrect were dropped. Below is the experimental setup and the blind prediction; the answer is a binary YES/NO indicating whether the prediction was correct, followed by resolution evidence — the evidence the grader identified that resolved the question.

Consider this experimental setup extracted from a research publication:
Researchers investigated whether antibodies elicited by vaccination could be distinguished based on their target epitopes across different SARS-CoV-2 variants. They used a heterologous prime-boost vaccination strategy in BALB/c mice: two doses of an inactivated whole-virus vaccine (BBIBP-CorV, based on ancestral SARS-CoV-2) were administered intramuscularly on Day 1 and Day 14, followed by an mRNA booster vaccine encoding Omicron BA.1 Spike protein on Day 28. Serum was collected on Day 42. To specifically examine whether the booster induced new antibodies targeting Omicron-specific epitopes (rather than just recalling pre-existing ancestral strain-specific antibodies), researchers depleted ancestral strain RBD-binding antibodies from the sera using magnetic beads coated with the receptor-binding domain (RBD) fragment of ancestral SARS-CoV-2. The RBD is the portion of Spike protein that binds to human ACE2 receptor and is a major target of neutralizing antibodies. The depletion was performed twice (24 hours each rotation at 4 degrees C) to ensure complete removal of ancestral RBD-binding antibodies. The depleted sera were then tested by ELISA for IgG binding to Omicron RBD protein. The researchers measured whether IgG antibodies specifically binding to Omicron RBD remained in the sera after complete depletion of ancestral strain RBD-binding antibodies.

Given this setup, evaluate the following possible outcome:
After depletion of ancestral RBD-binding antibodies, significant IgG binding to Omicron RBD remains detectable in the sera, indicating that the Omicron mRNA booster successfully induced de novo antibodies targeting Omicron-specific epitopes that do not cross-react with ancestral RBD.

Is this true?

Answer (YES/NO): NO